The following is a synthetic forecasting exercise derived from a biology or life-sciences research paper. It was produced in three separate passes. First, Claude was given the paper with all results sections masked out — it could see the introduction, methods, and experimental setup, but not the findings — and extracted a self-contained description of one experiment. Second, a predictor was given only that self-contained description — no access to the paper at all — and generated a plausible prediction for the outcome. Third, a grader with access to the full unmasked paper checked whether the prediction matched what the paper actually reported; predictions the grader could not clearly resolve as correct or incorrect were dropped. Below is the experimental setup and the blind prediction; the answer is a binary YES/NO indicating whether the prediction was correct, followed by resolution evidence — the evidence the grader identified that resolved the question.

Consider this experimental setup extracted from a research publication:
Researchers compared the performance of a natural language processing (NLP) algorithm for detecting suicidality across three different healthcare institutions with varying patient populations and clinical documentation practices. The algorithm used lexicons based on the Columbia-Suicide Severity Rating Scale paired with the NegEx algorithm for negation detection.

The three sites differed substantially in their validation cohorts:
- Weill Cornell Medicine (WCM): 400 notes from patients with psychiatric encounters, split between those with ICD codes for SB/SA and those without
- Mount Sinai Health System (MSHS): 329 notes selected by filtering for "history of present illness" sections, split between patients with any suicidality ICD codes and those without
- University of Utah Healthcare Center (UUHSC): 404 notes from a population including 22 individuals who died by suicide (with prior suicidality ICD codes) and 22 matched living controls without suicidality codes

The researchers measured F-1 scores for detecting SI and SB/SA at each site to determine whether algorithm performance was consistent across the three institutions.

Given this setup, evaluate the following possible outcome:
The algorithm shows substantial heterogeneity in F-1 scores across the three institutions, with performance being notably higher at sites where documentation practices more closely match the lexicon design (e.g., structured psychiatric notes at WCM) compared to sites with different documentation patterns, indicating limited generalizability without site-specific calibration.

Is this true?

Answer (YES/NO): NO